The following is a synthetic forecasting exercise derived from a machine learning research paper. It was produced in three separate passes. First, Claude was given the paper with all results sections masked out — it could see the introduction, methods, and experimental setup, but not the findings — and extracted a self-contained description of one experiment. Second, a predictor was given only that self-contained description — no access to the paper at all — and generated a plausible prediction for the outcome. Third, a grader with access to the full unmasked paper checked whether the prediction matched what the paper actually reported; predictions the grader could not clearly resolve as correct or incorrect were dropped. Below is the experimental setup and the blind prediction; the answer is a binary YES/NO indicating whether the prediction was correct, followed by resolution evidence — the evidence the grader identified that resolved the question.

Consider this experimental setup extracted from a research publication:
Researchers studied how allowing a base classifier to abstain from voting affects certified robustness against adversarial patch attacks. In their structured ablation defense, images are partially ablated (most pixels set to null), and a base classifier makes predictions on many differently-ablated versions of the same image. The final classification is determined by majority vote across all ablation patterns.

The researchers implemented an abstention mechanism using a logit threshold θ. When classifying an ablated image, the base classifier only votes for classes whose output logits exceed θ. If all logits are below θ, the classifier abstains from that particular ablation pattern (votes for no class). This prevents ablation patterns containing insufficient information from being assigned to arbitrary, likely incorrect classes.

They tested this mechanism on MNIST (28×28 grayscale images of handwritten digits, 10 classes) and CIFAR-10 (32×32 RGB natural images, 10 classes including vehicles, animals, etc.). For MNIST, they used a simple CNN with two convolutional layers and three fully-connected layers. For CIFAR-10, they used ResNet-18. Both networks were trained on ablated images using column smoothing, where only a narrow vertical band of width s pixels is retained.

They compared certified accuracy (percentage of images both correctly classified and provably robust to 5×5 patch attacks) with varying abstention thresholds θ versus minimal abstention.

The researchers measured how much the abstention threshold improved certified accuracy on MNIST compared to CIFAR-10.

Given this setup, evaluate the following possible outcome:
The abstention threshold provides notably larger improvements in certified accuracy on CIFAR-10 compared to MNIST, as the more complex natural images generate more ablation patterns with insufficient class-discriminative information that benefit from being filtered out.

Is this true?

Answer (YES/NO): NO